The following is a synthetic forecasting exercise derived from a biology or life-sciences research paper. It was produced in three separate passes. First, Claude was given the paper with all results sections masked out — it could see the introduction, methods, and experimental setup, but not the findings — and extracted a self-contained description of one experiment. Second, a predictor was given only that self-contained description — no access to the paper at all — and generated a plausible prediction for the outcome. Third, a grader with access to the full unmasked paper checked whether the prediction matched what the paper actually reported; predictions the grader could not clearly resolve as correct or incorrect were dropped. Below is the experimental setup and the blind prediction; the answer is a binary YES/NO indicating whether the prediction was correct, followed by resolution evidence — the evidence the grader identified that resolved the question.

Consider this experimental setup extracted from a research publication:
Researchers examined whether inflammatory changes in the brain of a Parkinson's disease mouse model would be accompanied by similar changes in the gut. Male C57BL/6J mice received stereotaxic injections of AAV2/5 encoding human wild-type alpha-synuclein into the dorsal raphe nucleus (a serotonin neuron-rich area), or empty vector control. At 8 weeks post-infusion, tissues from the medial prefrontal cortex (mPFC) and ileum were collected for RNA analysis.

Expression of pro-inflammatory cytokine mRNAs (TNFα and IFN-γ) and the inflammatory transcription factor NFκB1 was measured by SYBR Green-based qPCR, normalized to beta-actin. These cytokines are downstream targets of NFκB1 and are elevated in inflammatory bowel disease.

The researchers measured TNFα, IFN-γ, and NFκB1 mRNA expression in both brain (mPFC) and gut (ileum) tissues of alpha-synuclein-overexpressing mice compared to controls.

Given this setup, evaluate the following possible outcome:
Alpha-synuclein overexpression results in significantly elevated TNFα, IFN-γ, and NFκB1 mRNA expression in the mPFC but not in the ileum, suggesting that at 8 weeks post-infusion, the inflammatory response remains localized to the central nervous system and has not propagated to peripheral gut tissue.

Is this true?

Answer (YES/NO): NO